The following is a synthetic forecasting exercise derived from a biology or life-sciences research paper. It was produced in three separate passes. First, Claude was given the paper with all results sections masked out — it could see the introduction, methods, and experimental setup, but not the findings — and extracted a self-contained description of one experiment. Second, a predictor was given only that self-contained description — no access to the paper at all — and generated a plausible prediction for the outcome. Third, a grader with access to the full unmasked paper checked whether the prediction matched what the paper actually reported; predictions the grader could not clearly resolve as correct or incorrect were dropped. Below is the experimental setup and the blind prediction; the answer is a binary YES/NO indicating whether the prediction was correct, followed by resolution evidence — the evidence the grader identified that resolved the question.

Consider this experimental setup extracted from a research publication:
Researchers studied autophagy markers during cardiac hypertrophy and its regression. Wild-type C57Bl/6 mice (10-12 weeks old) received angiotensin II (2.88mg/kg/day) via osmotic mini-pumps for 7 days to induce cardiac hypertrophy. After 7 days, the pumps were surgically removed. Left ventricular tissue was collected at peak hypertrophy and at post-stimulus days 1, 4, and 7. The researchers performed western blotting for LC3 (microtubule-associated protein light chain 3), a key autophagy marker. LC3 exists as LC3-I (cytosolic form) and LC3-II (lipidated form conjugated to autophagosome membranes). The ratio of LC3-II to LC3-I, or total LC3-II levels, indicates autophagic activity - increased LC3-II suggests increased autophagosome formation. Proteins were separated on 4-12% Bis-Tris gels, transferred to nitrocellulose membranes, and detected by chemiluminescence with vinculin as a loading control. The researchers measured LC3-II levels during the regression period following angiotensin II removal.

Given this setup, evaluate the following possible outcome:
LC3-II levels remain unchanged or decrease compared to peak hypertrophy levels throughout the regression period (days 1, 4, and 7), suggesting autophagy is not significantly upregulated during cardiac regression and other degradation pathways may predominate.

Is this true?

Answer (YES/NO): NO